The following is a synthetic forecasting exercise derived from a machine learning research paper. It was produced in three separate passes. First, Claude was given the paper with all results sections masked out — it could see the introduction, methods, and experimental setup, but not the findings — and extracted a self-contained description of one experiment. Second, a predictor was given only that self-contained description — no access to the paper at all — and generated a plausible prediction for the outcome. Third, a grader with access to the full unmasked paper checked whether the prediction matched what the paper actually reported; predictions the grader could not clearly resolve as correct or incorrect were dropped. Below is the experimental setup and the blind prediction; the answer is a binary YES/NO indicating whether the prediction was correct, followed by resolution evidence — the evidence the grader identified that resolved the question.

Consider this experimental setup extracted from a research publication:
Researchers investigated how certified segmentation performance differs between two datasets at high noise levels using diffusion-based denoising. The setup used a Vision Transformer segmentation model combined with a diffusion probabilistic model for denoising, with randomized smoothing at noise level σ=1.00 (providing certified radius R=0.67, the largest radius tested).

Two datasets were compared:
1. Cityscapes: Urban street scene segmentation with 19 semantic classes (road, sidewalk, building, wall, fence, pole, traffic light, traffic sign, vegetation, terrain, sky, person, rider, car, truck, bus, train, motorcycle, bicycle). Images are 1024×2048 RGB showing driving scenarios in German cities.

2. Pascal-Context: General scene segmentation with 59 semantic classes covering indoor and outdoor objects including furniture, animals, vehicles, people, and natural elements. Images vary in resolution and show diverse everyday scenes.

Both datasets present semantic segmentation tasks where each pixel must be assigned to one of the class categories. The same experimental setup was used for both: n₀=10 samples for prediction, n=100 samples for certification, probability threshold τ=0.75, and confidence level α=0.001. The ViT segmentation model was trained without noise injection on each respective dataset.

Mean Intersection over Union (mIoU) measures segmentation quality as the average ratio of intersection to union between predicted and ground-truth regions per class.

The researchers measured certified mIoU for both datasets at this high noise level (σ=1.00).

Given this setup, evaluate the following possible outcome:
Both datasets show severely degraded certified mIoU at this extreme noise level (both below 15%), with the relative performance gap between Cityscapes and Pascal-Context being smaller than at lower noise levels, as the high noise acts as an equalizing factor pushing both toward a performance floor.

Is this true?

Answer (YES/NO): NO